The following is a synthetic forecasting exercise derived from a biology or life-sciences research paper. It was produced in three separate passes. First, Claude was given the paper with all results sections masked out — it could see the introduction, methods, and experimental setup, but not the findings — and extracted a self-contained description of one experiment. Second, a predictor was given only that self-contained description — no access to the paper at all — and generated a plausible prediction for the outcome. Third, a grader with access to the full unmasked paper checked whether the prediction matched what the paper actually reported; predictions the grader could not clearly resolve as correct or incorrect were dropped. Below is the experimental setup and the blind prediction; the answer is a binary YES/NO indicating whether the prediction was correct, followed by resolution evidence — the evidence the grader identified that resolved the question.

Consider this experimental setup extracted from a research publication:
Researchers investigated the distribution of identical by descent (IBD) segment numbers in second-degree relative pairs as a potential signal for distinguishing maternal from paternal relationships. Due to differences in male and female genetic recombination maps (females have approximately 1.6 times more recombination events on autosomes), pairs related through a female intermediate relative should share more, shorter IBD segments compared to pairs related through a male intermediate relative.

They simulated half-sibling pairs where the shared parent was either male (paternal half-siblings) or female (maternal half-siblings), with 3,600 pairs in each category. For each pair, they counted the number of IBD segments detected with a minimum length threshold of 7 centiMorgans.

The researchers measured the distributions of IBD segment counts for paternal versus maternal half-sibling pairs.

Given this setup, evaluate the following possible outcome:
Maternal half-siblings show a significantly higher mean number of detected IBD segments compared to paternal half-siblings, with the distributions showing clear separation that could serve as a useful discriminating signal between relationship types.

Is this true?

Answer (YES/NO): NO